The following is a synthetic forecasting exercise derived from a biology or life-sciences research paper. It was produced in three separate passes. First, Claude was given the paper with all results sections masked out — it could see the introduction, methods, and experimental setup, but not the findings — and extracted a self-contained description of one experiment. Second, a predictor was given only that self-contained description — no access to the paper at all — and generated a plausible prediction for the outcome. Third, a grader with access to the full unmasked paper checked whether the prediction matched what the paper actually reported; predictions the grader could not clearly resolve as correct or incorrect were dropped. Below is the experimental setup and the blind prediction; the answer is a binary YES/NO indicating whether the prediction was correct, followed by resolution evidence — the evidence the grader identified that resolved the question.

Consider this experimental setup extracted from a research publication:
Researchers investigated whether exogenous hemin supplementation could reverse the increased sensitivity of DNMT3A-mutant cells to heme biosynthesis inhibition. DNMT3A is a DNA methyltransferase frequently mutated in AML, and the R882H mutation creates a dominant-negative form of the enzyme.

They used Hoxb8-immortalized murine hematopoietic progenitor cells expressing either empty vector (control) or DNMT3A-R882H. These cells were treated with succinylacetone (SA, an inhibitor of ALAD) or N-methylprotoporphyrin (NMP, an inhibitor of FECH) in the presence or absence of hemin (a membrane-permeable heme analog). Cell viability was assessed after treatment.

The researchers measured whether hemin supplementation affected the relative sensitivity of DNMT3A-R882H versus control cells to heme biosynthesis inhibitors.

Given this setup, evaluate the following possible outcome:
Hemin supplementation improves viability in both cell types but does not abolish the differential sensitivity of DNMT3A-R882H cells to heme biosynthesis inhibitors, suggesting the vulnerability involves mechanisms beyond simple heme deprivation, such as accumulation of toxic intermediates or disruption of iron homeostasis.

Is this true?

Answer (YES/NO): NO